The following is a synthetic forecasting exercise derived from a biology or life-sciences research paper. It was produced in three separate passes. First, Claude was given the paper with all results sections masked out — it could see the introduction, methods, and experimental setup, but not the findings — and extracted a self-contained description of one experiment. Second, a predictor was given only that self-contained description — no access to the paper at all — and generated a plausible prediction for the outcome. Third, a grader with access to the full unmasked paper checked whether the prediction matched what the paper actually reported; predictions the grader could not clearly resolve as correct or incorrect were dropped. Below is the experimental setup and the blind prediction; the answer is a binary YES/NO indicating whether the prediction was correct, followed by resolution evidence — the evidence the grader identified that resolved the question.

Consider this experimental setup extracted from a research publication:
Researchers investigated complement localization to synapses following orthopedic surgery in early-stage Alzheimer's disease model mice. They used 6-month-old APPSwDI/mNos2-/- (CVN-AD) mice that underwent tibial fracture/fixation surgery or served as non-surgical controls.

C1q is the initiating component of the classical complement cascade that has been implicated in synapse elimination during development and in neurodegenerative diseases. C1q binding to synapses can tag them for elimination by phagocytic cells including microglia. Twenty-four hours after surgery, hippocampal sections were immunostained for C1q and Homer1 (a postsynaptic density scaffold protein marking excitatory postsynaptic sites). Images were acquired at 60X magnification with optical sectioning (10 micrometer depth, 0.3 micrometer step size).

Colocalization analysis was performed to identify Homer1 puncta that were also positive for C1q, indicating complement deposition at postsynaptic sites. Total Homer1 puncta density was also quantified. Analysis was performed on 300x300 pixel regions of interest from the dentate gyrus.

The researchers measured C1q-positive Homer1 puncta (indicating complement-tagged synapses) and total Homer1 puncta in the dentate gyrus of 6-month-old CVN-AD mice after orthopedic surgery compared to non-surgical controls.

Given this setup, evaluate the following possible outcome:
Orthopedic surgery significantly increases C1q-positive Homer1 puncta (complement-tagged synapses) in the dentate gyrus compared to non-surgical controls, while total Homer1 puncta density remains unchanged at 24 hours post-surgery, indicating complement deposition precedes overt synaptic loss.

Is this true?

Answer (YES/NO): NO